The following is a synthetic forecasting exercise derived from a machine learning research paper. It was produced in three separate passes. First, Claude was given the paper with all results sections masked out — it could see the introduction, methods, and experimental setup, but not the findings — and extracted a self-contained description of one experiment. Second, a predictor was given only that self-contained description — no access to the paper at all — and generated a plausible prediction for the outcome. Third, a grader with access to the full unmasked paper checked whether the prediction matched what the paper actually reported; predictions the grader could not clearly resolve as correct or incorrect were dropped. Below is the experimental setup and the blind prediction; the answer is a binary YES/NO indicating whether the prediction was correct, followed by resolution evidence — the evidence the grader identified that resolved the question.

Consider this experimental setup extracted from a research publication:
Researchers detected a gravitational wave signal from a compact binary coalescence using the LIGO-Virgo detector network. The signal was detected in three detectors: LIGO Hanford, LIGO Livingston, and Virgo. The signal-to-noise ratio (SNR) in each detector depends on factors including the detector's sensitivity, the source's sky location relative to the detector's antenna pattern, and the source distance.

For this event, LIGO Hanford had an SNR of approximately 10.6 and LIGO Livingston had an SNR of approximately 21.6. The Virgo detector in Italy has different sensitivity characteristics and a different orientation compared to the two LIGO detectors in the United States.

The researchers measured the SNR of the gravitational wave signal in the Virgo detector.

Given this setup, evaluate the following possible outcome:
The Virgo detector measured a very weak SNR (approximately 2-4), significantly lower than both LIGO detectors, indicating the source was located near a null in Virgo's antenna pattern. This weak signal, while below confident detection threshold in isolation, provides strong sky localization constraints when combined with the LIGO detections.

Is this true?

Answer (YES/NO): NO